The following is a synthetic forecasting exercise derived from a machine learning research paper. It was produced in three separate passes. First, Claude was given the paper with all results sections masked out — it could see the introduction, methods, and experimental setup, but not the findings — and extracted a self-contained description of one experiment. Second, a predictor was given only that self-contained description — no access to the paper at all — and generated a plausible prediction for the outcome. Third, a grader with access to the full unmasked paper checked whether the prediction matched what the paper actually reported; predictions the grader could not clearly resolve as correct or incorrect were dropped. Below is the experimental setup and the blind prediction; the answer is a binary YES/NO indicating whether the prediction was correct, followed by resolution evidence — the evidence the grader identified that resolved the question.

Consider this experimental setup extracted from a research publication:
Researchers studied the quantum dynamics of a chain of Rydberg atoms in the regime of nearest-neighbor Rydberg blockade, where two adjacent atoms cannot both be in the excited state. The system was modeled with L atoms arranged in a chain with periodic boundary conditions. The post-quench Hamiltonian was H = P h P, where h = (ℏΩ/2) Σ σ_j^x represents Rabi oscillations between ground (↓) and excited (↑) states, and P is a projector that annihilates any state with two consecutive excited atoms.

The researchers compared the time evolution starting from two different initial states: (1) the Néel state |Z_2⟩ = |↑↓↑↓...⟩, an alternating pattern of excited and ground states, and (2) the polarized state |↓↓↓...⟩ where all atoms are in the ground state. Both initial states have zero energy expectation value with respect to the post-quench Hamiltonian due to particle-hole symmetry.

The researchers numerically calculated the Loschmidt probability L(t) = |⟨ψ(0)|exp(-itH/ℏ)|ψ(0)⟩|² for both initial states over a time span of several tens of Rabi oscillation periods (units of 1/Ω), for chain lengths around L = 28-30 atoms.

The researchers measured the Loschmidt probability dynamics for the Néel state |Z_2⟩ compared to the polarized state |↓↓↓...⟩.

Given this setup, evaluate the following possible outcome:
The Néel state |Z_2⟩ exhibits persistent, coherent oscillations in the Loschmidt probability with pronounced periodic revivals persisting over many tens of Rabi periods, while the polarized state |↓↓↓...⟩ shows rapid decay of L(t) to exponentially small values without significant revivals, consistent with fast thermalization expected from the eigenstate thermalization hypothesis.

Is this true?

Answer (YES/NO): YES